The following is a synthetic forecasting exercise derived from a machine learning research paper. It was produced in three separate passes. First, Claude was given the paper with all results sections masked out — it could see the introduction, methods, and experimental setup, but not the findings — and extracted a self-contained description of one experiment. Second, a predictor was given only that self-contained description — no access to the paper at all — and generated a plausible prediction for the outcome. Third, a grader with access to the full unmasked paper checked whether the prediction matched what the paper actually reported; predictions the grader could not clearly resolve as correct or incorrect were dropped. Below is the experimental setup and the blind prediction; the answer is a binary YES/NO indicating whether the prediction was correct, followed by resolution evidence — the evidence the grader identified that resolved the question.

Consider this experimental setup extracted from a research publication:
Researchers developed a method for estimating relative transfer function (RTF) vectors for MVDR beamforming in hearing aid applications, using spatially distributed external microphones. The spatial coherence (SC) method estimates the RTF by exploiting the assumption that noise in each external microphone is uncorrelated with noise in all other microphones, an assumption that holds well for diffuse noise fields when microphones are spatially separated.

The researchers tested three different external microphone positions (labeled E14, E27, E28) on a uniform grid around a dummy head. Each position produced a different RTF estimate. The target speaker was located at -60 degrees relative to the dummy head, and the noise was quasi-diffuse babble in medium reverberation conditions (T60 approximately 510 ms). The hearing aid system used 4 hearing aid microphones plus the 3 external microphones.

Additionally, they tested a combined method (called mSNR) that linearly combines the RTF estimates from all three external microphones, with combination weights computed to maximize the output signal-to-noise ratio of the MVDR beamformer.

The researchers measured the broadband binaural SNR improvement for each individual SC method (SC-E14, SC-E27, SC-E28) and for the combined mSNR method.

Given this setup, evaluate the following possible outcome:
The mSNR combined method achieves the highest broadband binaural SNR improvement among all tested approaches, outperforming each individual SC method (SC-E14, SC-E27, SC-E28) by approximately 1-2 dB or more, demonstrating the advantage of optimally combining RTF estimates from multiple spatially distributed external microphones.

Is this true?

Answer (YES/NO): NO